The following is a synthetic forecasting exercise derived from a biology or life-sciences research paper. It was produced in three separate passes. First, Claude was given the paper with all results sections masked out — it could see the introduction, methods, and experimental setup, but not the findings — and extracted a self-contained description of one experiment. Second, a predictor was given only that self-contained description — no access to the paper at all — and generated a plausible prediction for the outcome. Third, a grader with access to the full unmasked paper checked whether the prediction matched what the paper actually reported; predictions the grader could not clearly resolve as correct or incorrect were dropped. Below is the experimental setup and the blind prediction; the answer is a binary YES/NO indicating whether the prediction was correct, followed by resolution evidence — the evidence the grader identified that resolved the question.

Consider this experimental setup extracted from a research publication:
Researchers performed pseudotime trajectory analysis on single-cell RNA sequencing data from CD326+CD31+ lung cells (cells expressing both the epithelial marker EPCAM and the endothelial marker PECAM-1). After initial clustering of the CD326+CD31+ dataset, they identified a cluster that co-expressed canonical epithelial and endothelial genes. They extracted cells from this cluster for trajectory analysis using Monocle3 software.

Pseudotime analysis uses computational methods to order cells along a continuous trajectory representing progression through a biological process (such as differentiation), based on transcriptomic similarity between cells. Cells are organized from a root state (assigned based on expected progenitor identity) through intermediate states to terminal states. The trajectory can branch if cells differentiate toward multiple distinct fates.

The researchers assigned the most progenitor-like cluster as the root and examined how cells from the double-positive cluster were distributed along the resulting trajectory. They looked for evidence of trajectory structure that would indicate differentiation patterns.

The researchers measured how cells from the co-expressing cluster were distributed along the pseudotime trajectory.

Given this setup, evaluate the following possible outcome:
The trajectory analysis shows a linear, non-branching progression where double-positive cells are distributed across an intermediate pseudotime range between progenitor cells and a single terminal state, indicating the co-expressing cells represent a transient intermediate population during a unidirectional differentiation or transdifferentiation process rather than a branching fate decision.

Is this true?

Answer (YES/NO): NO